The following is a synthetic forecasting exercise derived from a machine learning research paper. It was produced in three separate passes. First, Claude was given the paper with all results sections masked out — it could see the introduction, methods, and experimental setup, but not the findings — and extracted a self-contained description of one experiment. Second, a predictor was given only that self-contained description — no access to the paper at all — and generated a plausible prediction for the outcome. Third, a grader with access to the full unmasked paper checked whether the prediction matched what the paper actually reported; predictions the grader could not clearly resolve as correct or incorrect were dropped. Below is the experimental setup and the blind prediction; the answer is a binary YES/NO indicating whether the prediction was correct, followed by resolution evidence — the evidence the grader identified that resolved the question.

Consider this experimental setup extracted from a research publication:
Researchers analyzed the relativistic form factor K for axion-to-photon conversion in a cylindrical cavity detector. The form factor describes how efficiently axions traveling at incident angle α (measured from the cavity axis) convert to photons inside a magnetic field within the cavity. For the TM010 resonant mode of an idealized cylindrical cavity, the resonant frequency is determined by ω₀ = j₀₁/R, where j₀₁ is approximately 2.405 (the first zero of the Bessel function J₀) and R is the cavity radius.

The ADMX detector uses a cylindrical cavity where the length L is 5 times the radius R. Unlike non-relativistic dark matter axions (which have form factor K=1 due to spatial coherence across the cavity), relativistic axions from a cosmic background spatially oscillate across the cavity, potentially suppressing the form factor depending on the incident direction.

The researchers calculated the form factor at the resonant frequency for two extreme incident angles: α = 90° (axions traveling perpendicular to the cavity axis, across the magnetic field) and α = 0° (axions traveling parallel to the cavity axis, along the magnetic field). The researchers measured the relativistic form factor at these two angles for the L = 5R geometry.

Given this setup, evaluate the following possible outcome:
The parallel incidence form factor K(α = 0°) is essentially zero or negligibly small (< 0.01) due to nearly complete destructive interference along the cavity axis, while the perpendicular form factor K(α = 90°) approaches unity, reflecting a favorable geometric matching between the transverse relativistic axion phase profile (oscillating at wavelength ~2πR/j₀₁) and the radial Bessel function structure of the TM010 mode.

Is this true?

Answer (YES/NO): NO